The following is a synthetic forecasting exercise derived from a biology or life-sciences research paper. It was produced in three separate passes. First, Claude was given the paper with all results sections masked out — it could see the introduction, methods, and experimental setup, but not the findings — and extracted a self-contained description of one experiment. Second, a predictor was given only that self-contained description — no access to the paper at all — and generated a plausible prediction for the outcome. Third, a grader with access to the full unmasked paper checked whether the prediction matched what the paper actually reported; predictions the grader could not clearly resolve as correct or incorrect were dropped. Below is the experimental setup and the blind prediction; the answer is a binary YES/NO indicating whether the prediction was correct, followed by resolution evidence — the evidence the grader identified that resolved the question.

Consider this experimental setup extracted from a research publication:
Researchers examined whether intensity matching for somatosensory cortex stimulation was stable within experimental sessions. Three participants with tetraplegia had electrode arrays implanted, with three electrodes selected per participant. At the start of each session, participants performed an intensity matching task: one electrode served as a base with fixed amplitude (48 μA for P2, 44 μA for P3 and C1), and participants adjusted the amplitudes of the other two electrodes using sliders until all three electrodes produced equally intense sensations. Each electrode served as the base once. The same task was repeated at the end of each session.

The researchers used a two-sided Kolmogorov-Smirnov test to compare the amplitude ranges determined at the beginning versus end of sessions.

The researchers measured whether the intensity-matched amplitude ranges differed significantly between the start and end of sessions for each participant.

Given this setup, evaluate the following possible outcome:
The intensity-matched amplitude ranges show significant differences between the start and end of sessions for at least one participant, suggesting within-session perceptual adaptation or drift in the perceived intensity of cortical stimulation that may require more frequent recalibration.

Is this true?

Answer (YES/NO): NO